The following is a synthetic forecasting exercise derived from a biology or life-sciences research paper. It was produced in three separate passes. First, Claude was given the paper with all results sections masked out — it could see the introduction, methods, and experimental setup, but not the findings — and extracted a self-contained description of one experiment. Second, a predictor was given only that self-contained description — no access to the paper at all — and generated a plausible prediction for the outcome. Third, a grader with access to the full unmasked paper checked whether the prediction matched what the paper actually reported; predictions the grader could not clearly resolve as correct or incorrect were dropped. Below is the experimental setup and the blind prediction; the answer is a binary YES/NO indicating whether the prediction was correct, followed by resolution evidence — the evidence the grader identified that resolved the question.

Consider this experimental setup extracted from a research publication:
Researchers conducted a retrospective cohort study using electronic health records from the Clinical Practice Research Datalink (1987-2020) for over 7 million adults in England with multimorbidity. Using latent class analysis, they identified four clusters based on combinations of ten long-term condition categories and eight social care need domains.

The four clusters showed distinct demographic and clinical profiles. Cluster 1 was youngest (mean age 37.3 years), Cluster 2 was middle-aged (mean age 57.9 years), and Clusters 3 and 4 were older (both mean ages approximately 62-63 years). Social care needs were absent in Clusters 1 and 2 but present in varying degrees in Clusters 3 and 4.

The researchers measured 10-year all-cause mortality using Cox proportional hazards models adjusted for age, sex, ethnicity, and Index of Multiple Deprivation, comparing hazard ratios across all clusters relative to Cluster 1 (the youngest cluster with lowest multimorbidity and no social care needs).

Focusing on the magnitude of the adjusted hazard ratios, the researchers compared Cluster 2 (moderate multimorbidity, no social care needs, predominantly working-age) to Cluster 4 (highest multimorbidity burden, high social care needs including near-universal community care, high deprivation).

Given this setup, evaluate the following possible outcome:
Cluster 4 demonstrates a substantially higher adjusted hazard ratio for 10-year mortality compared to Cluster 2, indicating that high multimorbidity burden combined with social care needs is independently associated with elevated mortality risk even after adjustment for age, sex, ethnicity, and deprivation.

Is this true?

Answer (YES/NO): NO